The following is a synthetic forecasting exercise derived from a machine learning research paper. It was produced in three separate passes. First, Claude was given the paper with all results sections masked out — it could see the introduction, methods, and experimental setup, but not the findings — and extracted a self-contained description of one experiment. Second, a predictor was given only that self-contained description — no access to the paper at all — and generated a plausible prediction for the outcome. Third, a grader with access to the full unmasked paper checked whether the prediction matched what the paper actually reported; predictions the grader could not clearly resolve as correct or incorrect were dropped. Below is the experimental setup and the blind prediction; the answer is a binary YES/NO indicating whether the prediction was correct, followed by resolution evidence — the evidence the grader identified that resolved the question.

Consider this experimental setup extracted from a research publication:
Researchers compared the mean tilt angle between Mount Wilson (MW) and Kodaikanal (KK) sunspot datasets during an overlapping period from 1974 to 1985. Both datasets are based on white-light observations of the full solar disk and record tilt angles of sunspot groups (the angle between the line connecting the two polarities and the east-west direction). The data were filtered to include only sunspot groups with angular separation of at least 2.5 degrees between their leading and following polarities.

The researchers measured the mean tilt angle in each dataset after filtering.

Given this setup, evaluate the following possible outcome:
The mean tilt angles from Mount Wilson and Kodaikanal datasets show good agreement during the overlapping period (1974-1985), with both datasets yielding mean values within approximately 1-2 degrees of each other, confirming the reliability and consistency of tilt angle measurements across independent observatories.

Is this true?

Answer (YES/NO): NO